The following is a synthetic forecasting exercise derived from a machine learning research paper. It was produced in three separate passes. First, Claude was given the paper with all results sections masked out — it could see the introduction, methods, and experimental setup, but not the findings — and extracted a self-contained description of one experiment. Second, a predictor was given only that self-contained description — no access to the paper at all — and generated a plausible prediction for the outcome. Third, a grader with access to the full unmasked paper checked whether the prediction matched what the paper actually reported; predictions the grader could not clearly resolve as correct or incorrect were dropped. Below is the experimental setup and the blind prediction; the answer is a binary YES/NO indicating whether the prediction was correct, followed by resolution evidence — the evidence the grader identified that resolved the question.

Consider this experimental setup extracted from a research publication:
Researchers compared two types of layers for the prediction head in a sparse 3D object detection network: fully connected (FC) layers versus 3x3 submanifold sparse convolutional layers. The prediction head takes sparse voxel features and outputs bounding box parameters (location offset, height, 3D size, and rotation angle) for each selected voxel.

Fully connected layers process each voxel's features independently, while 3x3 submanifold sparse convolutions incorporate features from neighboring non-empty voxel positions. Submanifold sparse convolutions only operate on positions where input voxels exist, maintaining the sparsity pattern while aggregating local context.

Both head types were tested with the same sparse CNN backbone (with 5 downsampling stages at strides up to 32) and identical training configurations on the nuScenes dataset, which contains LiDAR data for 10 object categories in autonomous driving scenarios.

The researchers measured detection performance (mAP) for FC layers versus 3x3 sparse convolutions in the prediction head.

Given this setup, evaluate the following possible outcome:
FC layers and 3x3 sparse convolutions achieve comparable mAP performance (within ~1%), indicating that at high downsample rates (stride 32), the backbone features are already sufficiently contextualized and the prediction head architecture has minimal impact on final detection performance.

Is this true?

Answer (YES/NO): YES